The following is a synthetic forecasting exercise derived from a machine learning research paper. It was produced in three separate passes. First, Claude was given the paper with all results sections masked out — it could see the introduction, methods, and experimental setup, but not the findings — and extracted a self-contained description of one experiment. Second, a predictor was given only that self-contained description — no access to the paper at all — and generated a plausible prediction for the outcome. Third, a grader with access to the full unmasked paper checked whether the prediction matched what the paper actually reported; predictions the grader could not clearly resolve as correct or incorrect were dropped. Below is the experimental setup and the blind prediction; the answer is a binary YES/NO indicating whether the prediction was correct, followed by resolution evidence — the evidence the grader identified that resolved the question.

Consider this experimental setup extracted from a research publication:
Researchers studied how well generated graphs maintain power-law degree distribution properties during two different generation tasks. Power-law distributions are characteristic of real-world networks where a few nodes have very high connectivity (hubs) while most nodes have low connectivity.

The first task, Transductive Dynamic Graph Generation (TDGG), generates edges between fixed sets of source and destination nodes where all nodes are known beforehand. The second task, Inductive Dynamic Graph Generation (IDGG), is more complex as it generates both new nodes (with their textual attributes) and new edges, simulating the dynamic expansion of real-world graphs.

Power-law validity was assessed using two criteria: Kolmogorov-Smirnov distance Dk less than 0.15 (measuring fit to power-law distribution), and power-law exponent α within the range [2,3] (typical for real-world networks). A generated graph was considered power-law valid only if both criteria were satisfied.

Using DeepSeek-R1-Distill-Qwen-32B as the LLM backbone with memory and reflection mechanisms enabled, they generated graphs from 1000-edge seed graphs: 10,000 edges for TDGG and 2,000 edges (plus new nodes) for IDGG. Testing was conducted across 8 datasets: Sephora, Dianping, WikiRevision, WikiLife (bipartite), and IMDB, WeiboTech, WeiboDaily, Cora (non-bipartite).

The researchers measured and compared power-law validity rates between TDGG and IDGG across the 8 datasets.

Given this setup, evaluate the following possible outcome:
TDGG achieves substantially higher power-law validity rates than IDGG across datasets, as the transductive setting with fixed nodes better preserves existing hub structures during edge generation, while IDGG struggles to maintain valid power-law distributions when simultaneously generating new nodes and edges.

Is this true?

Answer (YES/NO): YES